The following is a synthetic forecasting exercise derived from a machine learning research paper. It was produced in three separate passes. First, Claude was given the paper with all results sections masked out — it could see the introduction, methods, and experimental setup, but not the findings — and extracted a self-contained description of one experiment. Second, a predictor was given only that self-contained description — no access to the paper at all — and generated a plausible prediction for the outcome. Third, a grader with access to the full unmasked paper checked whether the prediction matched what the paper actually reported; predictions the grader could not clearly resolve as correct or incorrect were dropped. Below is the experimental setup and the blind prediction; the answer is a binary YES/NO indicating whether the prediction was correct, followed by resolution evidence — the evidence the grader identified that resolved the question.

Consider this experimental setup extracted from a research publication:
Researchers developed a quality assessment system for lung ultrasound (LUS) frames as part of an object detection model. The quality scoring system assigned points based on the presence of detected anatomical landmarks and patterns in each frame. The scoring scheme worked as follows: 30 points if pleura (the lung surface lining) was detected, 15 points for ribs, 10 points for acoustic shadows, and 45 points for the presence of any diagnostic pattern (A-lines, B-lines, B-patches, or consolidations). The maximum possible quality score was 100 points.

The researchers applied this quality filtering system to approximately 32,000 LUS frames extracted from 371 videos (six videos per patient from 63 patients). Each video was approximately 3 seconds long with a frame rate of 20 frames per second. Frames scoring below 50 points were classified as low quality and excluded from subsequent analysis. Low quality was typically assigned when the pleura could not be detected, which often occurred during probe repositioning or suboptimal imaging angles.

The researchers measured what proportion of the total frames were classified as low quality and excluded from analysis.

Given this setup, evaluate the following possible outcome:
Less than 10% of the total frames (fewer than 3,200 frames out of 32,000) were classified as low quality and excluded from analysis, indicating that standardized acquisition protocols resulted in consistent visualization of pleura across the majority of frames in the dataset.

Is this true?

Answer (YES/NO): NO